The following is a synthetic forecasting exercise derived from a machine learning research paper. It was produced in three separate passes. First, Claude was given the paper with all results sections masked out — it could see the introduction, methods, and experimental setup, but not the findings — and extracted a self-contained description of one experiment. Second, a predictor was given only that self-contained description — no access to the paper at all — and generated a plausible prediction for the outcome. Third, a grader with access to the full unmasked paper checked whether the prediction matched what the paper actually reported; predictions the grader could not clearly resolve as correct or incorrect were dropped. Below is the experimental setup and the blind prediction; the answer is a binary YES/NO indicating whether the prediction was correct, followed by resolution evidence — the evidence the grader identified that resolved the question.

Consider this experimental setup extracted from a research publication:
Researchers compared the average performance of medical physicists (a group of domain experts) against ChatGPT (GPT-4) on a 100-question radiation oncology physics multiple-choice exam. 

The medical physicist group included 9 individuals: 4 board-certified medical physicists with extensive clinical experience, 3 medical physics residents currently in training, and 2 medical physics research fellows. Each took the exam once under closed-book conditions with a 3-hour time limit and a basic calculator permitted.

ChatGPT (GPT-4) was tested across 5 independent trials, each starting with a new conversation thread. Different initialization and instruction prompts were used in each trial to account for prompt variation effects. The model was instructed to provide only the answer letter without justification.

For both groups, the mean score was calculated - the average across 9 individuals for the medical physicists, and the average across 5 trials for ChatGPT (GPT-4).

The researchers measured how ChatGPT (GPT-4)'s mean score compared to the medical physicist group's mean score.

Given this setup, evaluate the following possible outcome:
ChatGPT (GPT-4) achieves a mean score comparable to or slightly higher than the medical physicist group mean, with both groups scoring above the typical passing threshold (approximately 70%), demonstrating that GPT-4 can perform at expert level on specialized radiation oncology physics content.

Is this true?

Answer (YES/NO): NO